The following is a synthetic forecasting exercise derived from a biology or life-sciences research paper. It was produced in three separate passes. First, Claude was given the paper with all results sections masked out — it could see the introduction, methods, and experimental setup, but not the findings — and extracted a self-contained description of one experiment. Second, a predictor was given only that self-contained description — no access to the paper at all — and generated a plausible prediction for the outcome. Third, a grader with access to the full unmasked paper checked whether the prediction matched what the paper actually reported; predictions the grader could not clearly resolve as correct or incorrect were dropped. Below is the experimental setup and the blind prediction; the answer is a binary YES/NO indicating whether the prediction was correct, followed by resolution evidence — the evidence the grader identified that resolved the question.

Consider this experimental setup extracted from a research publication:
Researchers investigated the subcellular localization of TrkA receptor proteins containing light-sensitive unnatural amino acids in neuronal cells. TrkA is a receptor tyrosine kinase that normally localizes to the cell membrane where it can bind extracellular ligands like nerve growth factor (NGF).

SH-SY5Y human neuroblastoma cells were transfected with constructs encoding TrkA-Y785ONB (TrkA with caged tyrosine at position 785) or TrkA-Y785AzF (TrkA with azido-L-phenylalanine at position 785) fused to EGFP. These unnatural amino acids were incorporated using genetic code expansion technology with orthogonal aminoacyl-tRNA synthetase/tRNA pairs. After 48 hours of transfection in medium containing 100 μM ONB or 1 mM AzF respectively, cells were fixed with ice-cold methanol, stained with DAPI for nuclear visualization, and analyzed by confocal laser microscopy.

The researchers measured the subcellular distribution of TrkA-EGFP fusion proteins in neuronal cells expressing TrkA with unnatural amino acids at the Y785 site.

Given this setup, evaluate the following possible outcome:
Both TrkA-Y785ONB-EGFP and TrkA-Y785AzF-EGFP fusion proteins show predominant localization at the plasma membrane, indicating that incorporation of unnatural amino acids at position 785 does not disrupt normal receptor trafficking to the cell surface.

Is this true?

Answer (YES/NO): YES